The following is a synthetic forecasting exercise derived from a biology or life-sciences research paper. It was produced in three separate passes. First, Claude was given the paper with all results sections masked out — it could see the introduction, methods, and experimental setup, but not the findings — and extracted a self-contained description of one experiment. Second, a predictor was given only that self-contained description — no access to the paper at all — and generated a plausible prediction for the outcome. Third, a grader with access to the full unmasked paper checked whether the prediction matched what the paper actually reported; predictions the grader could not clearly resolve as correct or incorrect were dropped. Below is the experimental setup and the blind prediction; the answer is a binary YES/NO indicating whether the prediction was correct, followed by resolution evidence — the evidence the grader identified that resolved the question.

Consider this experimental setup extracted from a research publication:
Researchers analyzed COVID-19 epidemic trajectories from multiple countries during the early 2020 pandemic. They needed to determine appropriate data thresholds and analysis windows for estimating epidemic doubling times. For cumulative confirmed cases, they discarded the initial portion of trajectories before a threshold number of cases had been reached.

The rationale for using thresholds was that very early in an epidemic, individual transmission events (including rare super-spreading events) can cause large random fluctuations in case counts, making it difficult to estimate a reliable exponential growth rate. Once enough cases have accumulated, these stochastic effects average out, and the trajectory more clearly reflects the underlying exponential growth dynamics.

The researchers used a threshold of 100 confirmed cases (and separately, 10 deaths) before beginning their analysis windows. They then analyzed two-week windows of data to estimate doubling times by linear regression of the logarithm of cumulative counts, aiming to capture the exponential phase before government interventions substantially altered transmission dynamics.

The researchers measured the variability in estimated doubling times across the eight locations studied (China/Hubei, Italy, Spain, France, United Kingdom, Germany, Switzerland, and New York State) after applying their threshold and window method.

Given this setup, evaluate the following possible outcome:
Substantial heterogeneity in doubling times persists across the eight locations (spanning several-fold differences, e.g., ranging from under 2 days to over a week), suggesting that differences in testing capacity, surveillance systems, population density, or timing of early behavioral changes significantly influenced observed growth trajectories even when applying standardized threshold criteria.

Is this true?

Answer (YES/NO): NO